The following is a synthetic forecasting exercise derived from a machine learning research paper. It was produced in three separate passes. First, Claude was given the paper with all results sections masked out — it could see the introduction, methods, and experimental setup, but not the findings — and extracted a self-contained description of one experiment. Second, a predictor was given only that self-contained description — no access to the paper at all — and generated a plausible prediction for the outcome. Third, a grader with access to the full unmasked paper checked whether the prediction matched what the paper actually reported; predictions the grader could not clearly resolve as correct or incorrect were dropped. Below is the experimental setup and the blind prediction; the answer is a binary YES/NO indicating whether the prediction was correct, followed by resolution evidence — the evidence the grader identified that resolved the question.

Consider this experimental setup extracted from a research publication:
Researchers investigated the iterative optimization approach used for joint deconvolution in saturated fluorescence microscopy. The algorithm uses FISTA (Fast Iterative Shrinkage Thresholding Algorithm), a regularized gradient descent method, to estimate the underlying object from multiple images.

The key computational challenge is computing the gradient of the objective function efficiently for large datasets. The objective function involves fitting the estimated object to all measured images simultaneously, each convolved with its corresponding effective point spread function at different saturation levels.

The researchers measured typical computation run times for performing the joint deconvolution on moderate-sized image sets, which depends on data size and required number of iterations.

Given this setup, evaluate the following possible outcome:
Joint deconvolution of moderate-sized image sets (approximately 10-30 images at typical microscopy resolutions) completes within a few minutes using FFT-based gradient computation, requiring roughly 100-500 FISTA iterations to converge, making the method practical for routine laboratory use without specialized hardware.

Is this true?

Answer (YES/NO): NO